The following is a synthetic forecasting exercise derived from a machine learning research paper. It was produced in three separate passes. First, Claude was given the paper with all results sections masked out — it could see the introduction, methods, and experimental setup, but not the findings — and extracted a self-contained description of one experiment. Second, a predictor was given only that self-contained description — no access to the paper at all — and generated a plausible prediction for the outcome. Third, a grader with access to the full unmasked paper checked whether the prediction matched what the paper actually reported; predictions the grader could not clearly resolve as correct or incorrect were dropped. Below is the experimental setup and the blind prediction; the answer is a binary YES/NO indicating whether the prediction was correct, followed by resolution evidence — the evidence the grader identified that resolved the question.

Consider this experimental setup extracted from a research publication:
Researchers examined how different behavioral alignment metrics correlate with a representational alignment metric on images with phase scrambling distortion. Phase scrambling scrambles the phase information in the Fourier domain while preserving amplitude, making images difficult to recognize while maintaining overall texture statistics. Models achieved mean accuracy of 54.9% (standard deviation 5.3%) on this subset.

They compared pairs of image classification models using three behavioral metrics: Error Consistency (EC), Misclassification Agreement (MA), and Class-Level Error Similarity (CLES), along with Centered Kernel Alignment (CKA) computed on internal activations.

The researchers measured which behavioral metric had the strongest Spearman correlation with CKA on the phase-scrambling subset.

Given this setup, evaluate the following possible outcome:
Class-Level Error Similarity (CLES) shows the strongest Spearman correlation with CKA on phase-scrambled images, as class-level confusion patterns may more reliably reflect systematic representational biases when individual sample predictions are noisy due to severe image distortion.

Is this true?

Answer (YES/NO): NO